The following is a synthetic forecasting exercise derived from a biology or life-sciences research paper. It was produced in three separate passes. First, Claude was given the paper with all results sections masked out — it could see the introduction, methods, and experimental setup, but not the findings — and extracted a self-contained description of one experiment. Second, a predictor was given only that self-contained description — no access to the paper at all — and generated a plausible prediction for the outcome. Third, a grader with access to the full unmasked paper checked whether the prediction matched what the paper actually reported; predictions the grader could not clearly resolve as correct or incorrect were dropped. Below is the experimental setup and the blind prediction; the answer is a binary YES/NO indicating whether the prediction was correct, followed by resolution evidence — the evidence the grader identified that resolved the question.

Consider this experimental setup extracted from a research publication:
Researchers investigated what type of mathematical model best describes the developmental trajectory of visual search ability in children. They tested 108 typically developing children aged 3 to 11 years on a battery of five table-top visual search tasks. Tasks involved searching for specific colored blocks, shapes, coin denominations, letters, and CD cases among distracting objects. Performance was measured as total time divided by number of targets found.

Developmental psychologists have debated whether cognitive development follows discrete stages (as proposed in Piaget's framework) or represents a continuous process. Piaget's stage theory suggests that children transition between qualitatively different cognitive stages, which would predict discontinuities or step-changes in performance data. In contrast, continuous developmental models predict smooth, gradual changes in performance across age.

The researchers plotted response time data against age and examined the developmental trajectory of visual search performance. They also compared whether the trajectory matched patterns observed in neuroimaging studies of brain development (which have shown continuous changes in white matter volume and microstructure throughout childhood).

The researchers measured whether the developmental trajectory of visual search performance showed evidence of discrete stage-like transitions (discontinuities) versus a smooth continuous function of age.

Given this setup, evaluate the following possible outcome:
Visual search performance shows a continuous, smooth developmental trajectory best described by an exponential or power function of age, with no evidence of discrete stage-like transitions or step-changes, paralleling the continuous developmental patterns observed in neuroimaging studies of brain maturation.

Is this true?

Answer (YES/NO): YES